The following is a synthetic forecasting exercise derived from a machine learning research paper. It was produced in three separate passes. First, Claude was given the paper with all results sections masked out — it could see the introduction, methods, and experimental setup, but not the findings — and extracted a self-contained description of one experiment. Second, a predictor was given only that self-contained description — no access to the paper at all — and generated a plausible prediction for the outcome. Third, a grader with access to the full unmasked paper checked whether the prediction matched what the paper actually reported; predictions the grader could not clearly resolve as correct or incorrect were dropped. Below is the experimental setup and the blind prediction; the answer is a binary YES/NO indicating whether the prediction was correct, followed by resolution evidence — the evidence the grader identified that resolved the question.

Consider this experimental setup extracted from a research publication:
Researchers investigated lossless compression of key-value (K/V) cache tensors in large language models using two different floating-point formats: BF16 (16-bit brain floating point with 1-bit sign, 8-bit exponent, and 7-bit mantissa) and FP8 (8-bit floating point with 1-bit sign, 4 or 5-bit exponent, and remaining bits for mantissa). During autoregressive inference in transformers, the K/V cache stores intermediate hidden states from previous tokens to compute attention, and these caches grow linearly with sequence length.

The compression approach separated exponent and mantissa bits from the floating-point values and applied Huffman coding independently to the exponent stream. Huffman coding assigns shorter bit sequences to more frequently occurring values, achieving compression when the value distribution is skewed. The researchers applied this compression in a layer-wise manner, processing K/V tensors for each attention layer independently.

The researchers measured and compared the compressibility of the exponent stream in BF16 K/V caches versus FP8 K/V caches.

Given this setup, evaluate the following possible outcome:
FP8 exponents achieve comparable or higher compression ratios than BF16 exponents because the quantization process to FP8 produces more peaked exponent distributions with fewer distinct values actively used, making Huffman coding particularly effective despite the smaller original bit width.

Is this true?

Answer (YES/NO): NO